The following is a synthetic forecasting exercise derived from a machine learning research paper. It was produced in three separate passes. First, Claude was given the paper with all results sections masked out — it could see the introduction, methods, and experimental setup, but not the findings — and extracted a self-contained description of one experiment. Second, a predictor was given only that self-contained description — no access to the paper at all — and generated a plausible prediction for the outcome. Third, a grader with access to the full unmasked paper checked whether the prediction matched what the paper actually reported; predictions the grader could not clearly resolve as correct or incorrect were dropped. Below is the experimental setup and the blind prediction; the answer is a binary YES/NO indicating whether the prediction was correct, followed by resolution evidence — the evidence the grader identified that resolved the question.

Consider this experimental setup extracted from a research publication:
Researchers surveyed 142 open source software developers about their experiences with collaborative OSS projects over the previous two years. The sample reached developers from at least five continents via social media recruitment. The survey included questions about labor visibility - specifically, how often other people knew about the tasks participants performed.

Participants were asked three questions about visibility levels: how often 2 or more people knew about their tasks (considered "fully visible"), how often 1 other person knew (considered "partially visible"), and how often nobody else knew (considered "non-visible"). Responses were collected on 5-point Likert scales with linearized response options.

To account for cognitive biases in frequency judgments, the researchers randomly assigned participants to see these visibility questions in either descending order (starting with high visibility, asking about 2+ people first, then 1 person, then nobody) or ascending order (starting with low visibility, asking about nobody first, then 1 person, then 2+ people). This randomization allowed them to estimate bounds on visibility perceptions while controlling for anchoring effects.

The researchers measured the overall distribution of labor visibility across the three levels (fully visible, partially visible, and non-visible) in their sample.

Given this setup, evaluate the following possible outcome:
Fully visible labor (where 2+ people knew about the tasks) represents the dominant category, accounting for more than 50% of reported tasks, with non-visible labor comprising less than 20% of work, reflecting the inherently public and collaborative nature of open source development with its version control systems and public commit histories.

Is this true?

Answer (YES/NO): NO